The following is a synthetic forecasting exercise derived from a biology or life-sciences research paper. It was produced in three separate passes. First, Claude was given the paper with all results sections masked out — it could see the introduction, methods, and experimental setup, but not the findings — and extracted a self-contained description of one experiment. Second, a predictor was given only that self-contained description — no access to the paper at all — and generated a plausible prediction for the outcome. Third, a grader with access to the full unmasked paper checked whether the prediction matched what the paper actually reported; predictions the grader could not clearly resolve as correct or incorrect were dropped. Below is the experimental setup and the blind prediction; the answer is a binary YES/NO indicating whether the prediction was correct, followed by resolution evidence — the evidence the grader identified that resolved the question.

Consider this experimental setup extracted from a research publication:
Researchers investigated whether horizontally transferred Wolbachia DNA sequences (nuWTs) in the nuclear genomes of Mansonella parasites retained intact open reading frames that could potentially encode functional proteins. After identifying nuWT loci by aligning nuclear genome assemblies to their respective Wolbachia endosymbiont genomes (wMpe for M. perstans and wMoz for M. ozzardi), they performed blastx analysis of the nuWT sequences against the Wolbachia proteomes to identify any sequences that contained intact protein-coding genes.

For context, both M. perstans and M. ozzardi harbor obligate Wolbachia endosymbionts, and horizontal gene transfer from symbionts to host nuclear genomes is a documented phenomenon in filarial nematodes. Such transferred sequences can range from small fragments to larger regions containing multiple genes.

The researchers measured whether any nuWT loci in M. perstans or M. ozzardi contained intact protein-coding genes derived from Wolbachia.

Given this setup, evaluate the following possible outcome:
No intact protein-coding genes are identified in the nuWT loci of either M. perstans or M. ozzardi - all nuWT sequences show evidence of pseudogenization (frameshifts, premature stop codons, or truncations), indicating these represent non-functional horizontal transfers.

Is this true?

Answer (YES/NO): YES